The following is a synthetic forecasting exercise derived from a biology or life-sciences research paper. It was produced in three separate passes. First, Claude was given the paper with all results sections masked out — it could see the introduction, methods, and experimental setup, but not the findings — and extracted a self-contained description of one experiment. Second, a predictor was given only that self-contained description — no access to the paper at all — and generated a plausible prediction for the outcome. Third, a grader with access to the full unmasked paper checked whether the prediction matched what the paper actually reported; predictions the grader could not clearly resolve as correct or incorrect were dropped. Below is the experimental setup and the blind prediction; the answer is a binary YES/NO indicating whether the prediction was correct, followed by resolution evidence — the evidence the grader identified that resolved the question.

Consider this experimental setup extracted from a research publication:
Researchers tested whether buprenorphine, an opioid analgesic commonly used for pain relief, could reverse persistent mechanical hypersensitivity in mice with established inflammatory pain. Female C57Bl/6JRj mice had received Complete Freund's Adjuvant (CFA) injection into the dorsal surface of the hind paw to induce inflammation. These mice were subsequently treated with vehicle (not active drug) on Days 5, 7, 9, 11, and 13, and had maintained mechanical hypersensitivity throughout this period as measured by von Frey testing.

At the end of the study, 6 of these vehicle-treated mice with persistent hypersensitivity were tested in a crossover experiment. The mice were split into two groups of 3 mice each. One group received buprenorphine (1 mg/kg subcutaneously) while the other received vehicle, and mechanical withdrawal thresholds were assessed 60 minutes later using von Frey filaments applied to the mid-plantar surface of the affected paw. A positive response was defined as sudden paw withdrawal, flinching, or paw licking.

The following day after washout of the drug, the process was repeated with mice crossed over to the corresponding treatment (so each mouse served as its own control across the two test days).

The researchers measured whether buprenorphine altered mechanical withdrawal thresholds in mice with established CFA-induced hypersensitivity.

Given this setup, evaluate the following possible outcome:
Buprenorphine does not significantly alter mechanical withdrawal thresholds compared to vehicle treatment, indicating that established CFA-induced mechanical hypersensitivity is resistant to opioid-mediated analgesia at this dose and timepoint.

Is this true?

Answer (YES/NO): NO